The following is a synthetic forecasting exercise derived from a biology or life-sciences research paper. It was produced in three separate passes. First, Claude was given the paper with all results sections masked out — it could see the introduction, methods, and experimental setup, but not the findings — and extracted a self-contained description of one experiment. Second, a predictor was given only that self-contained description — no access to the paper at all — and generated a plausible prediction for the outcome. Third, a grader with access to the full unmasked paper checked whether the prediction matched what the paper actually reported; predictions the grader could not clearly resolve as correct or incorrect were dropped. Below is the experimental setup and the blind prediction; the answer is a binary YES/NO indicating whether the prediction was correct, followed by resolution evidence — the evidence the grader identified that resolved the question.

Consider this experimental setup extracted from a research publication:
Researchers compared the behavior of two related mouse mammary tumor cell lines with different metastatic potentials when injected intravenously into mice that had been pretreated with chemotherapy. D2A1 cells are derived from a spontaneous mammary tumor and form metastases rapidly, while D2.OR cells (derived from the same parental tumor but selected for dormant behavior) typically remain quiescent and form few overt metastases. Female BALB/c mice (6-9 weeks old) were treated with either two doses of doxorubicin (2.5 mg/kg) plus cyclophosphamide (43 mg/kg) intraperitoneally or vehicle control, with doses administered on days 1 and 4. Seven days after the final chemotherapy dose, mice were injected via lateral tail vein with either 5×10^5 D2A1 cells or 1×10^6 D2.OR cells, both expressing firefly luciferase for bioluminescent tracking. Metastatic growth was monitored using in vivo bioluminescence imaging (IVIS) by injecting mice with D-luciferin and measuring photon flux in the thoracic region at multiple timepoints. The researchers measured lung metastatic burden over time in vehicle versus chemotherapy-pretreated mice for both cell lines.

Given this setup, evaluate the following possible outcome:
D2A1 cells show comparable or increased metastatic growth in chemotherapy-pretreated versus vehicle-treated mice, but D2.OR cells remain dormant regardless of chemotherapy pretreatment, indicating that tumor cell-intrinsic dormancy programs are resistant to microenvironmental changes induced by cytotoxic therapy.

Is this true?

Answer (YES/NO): NO